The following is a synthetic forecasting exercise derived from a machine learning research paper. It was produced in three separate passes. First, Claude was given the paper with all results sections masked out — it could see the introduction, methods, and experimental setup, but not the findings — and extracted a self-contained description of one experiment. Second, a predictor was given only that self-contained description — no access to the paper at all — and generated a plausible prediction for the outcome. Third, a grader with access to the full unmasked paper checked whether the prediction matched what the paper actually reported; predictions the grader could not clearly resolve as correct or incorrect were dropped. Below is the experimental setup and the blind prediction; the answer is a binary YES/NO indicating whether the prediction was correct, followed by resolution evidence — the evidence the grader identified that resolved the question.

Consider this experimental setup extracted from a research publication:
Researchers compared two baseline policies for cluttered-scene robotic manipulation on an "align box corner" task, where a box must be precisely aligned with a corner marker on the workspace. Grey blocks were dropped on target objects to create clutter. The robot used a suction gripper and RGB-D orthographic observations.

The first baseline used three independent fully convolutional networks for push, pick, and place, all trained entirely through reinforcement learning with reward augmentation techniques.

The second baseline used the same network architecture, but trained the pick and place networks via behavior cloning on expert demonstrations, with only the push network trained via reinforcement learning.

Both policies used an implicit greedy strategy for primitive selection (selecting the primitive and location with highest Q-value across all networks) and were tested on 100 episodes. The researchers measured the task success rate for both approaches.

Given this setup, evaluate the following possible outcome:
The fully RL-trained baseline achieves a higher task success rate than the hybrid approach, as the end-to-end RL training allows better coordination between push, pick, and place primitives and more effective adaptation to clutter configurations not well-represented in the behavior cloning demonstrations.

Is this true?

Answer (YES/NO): NO